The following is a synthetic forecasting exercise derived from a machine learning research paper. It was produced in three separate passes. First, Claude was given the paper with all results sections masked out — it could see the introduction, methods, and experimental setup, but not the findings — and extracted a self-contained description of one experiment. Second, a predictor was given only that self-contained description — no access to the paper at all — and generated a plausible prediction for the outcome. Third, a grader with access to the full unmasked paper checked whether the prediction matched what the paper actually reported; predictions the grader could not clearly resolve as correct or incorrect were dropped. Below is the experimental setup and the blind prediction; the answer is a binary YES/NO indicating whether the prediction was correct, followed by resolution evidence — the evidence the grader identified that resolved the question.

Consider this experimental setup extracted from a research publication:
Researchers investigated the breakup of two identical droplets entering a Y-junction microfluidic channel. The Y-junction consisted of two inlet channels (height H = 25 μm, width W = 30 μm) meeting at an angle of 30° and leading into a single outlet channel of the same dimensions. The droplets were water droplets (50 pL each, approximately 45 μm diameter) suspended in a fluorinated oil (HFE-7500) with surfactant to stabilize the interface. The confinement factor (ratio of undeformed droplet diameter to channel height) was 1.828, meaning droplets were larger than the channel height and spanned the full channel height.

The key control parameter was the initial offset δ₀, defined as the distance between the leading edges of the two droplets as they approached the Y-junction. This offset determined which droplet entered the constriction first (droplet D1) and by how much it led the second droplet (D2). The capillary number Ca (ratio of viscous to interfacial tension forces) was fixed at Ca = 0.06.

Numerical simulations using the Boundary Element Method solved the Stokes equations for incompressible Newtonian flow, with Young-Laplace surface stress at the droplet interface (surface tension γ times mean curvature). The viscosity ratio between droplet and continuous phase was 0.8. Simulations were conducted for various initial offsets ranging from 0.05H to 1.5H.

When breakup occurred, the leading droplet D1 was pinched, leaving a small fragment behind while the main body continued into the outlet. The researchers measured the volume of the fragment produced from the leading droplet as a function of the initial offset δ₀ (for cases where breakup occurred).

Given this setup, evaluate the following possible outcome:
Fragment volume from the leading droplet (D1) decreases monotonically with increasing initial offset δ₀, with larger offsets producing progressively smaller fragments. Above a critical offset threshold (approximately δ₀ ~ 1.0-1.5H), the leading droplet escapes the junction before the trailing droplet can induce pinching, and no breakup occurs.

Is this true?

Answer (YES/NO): NO